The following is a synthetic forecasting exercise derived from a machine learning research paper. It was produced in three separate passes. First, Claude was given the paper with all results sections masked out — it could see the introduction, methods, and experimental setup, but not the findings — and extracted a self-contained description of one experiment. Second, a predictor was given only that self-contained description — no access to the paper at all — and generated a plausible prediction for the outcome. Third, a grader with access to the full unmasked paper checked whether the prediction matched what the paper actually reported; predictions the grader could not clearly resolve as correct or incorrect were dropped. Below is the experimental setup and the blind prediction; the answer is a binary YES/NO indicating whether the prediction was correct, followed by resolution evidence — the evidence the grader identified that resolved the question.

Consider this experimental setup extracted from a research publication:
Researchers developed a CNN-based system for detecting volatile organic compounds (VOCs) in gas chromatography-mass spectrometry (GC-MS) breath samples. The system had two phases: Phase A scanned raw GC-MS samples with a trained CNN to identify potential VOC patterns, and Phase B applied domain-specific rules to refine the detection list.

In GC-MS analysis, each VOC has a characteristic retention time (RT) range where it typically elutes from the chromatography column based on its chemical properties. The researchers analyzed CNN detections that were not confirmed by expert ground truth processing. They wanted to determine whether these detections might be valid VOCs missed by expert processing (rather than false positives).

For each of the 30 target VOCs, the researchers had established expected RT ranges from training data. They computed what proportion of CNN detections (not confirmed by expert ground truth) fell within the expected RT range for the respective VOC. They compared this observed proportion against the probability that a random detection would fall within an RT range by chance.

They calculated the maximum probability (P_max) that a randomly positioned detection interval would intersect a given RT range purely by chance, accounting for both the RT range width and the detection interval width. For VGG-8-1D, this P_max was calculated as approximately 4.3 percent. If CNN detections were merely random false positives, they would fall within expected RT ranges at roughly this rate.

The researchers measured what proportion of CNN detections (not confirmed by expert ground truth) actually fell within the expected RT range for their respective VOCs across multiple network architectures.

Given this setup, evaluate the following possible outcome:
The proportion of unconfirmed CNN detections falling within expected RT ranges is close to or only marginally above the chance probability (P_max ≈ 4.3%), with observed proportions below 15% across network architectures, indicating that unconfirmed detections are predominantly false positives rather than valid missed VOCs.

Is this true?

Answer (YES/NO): NO